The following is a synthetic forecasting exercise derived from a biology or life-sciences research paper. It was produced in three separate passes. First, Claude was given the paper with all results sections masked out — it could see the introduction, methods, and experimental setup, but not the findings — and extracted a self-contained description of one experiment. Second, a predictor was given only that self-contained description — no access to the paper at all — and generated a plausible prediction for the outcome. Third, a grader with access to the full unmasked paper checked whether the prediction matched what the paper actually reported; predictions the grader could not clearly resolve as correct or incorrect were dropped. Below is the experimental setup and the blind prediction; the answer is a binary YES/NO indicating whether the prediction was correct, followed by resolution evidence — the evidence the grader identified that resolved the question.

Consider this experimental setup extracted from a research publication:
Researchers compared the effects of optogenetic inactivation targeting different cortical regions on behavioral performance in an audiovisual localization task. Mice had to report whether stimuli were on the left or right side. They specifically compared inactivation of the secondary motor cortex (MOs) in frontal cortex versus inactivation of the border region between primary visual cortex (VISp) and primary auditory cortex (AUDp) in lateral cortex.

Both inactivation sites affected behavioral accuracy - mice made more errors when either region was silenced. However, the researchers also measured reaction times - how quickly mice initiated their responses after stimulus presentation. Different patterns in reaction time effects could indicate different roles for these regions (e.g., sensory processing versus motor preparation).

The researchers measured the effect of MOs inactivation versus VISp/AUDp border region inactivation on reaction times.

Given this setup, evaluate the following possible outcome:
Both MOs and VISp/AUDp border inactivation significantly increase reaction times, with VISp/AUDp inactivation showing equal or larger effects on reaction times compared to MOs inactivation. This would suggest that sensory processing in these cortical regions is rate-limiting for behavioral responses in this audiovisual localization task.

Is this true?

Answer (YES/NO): NO